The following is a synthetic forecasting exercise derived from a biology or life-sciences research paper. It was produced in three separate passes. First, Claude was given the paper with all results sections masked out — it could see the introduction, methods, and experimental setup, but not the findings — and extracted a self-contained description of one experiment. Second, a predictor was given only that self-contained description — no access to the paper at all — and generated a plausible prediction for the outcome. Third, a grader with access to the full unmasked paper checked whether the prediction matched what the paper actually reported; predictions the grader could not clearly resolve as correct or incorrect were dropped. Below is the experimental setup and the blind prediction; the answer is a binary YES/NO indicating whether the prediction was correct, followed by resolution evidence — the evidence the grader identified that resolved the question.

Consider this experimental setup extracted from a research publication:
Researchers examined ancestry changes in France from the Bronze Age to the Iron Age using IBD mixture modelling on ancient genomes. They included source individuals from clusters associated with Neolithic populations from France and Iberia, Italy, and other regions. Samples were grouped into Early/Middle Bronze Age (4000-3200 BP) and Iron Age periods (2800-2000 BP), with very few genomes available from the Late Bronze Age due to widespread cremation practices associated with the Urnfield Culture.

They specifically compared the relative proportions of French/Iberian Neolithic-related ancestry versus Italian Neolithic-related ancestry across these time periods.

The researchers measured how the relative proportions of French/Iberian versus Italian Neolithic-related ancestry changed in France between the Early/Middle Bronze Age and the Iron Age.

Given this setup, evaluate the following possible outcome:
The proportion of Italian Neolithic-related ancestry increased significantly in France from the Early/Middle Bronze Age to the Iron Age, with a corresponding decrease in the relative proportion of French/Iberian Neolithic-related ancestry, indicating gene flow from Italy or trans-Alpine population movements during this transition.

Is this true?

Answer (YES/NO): YES